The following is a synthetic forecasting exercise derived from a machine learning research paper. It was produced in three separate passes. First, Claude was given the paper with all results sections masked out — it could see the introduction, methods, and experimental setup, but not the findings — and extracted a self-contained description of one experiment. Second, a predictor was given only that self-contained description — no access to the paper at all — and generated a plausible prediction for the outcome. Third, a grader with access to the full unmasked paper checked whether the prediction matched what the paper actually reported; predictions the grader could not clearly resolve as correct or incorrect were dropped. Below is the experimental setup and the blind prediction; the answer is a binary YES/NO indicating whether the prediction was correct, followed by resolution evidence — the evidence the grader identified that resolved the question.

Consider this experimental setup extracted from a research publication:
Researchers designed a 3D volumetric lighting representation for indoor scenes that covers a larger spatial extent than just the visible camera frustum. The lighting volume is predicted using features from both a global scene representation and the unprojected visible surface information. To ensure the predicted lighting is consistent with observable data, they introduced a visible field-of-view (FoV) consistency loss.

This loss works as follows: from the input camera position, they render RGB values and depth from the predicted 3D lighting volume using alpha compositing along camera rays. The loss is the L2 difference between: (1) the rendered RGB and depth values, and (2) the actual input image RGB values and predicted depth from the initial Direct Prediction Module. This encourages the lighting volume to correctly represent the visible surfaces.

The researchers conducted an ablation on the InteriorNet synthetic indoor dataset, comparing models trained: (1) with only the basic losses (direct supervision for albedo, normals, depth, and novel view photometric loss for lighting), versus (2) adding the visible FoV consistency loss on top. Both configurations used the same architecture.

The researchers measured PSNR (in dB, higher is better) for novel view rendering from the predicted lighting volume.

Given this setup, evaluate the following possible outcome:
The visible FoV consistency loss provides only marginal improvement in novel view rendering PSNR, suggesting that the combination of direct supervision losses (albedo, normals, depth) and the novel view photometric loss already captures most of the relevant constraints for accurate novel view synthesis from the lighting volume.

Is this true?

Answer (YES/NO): NO